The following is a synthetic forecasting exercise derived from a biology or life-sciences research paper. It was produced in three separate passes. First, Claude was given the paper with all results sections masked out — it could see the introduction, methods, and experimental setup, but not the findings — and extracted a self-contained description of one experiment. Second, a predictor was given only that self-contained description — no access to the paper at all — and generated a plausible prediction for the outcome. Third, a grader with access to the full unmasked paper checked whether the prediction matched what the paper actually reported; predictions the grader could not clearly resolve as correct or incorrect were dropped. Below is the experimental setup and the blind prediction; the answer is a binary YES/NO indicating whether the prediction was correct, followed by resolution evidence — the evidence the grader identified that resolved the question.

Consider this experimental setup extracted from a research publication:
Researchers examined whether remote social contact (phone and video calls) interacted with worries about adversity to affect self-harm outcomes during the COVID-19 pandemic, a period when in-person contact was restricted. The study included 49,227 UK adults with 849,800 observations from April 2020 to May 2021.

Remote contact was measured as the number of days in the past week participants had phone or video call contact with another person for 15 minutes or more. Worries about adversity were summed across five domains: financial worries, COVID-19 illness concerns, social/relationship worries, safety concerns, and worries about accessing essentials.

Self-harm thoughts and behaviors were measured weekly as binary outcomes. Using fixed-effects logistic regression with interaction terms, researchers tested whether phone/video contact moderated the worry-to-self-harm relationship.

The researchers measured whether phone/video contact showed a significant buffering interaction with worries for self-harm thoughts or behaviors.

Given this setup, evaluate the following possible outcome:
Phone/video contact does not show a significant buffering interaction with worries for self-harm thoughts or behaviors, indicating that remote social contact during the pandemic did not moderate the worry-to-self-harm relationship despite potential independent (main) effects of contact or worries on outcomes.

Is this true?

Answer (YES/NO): NO